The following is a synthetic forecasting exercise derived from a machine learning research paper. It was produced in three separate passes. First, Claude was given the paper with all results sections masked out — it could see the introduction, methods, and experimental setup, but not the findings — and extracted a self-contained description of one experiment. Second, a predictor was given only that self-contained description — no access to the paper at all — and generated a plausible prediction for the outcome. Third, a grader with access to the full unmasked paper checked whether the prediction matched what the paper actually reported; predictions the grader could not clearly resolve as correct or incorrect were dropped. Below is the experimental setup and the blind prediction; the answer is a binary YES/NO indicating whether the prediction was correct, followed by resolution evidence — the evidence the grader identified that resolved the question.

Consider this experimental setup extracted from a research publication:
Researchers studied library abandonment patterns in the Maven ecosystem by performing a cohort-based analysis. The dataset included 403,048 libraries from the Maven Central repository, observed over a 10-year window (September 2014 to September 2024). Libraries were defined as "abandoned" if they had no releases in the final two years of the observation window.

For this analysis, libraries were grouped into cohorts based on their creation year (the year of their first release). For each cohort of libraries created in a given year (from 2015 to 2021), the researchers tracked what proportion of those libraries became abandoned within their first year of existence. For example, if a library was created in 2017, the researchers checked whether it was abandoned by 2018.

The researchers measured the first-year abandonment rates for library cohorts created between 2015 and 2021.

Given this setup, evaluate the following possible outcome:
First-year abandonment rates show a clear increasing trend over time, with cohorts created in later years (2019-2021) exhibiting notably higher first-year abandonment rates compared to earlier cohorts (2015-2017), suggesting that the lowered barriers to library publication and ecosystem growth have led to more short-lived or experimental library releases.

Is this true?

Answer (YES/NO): NO